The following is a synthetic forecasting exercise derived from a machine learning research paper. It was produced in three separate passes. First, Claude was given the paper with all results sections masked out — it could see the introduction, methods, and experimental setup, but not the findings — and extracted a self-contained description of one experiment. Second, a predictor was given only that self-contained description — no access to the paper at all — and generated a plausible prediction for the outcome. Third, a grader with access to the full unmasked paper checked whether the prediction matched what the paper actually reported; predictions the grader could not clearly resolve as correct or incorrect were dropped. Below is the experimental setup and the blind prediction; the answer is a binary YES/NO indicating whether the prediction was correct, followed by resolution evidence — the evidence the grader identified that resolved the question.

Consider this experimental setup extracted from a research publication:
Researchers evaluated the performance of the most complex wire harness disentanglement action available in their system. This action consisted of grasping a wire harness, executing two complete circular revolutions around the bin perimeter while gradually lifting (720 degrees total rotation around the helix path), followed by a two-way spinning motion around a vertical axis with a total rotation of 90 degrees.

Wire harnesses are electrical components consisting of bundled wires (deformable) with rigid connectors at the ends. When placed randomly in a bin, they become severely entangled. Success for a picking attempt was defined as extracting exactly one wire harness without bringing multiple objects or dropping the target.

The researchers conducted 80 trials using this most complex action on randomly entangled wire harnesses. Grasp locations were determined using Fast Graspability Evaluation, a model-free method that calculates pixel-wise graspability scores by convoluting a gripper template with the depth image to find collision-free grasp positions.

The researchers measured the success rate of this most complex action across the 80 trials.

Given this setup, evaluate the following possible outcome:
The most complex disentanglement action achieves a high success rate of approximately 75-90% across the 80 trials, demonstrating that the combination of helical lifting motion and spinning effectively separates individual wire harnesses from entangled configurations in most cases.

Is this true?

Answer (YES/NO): YES